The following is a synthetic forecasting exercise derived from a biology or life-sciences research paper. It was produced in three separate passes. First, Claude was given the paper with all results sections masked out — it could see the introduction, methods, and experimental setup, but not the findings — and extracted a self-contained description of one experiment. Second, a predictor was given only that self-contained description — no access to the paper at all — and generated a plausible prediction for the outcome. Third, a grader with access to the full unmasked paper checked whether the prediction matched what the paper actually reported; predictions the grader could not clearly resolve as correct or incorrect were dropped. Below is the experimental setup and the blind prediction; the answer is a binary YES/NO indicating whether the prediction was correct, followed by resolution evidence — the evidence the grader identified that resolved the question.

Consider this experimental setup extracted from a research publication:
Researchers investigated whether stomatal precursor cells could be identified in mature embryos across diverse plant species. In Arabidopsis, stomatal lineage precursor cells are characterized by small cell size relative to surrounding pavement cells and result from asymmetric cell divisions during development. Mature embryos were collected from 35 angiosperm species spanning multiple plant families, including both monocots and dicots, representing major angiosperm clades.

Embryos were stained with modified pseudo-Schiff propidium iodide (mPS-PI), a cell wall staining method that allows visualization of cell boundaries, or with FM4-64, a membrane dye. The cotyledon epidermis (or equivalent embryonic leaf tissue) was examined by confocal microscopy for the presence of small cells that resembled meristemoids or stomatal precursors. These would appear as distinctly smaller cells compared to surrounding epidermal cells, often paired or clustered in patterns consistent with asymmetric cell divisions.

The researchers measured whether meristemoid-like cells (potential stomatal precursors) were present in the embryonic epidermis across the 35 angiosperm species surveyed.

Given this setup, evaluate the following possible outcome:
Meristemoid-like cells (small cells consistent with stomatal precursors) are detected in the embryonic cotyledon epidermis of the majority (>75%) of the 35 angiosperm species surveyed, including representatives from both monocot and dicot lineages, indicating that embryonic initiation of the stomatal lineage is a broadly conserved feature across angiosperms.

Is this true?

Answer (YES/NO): NO